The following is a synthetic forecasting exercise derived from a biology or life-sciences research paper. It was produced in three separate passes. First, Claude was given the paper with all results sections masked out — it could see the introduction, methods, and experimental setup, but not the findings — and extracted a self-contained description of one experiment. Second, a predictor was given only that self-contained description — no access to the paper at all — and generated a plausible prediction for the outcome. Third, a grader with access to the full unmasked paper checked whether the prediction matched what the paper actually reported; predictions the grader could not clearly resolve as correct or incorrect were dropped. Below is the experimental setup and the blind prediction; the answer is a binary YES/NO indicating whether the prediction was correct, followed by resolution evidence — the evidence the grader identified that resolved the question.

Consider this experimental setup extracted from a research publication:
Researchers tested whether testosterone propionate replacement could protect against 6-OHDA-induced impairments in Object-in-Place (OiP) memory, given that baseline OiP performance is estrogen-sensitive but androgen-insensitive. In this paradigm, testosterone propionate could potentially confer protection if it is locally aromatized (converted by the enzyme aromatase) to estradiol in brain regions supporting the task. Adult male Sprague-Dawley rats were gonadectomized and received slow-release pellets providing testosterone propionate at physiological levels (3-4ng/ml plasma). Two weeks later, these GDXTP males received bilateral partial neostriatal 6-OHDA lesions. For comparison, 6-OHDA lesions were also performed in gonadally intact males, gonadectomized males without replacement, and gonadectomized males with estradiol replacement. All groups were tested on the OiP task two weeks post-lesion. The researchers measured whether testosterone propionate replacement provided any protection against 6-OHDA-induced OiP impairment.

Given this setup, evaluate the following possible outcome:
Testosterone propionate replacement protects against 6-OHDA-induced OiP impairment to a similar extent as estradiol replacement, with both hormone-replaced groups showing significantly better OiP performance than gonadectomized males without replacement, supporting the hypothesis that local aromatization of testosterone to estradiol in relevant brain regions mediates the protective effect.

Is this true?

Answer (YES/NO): NO